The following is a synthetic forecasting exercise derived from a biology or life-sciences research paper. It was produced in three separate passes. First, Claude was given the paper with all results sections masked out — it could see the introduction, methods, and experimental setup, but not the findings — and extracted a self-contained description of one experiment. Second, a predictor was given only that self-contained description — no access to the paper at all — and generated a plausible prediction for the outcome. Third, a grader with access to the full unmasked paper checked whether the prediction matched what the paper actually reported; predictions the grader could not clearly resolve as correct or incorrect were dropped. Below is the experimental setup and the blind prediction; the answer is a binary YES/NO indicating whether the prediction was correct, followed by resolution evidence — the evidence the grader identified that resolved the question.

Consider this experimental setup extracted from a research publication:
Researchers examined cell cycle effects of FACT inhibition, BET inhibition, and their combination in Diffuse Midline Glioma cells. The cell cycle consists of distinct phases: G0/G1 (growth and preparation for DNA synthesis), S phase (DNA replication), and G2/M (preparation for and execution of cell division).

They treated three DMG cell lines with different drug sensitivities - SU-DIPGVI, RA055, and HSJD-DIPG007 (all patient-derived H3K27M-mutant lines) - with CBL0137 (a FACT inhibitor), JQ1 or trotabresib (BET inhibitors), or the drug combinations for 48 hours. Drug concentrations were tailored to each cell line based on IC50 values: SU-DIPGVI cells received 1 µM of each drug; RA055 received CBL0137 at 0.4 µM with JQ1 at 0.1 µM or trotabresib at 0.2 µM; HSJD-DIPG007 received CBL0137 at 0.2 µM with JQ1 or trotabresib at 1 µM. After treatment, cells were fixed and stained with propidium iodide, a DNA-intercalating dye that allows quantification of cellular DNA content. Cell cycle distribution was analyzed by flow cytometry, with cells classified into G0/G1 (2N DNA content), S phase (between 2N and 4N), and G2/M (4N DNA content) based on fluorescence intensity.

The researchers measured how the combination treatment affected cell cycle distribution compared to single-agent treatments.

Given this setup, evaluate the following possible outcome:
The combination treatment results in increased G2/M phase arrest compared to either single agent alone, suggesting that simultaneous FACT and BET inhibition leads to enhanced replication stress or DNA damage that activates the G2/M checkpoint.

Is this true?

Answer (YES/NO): NO